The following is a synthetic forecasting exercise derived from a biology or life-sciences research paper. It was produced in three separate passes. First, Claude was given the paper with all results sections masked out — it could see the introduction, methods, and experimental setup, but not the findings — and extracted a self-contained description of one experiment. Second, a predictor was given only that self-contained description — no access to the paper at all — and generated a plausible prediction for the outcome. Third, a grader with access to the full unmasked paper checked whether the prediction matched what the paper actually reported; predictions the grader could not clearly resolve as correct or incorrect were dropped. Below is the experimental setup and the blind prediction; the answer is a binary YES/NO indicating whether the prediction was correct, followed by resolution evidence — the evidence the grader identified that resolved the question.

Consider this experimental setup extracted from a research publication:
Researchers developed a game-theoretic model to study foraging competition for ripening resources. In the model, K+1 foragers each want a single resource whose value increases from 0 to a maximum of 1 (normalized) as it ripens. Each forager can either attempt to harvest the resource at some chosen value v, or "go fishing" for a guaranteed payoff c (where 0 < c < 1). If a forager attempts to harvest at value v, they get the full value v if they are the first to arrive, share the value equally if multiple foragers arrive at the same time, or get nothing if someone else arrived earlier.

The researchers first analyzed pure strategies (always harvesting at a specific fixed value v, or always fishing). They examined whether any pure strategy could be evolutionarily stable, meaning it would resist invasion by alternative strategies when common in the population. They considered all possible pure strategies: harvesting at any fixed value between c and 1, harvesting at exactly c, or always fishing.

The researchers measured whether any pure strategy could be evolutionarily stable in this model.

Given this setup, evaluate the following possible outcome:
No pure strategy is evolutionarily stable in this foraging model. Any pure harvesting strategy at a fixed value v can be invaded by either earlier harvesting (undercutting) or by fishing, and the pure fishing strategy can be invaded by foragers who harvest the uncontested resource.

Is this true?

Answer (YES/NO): YES